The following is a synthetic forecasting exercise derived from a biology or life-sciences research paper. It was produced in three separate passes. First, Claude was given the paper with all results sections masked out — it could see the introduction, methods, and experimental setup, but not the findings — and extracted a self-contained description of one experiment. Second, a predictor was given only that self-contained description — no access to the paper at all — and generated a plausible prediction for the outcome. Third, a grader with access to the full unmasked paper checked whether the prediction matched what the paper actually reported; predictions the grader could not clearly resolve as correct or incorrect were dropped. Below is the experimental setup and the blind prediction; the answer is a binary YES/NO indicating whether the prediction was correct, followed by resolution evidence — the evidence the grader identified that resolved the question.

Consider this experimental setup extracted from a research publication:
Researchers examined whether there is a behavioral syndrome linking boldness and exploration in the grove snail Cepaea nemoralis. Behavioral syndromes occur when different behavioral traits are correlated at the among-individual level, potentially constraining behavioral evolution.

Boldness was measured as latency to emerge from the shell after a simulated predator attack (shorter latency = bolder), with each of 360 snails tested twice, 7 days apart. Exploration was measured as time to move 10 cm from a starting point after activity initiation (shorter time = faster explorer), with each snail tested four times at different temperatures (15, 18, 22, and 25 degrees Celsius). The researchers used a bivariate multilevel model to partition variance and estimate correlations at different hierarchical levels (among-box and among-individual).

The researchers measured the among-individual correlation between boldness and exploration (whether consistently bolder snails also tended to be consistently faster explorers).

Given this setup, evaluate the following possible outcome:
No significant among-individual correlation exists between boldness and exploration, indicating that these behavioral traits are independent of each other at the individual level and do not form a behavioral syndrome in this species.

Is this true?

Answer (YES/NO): NO